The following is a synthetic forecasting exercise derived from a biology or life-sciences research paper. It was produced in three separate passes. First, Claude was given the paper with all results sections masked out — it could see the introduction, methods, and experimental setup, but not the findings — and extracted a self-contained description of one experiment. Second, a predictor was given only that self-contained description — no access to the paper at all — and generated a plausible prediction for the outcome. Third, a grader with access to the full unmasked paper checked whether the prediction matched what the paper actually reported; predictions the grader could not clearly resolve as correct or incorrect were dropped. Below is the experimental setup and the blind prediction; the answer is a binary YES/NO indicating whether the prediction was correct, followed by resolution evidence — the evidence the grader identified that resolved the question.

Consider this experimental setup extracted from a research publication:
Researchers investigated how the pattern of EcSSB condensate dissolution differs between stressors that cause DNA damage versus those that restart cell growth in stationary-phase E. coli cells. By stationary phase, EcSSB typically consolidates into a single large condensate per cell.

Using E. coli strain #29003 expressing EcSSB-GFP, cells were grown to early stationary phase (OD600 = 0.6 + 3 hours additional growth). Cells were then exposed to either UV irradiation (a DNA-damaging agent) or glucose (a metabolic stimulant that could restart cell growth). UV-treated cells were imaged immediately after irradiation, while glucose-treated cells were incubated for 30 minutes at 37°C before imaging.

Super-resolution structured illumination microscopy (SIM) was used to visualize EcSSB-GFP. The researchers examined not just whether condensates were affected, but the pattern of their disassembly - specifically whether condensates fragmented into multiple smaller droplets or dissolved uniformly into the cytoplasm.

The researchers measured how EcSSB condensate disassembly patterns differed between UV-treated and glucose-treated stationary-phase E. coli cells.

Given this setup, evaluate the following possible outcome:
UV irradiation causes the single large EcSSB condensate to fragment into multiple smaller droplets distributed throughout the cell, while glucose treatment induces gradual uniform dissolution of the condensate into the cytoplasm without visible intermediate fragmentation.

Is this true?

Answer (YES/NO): YES